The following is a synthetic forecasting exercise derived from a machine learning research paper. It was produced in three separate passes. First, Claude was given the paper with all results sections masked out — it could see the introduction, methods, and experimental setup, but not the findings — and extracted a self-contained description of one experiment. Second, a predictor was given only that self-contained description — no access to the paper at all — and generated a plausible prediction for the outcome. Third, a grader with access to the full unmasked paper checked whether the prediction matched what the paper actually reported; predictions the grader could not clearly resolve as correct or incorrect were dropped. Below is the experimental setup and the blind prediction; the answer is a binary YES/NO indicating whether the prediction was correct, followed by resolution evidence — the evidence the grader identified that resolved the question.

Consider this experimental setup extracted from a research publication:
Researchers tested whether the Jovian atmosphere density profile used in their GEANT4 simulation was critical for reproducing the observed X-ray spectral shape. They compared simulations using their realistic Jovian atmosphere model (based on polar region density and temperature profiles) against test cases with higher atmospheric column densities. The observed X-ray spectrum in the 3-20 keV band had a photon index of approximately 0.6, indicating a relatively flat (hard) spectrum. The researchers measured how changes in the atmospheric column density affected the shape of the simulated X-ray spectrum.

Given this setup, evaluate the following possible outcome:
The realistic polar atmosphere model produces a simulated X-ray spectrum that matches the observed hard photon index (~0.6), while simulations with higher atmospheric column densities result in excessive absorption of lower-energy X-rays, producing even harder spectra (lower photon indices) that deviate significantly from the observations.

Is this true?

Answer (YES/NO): NO